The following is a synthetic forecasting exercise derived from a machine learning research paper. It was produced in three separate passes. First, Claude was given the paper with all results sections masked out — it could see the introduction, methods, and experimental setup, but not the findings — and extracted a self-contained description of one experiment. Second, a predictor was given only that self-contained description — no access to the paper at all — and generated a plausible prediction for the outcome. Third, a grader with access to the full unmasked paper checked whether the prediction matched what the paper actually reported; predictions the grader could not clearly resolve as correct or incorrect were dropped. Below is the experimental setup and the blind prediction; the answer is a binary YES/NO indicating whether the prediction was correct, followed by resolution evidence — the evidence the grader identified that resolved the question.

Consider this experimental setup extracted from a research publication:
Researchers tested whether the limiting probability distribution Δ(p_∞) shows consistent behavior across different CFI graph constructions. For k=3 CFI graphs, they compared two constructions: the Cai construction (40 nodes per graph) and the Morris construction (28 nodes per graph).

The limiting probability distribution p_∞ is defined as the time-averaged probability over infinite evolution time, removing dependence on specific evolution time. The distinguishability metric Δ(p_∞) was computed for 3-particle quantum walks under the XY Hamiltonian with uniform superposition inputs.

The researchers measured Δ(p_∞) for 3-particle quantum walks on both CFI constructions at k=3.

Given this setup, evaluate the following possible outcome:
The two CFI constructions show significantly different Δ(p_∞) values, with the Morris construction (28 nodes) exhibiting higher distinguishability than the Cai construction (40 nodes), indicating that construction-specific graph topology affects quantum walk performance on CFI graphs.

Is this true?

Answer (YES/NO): YES